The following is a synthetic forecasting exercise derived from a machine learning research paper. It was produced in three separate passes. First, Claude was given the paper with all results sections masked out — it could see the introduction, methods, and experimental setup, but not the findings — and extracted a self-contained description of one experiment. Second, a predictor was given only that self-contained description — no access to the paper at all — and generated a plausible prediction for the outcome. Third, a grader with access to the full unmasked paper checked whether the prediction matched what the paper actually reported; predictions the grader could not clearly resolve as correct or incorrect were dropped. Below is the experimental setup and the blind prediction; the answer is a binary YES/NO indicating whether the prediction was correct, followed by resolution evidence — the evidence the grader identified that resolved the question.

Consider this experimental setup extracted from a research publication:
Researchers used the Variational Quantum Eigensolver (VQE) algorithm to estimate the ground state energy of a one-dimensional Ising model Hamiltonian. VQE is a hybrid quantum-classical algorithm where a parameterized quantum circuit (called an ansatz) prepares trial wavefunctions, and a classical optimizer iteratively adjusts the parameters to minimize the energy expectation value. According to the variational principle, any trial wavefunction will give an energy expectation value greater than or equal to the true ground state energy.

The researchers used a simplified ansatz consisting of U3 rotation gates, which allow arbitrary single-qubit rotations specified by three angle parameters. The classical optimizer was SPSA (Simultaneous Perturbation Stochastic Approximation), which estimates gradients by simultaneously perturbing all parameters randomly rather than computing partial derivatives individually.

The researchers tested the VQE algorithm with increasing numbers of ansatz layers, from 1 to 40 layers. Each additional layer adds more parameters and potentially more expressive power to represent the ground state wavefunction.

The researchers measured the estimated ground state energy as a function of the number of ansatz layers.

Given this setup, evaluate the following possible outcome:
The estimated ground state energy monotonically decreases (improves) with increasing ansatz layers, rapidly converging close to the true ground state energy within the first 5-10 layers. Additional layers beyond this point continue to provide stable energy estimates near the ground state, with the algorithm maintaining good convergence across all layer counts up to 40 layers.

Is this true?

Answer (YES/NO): NO